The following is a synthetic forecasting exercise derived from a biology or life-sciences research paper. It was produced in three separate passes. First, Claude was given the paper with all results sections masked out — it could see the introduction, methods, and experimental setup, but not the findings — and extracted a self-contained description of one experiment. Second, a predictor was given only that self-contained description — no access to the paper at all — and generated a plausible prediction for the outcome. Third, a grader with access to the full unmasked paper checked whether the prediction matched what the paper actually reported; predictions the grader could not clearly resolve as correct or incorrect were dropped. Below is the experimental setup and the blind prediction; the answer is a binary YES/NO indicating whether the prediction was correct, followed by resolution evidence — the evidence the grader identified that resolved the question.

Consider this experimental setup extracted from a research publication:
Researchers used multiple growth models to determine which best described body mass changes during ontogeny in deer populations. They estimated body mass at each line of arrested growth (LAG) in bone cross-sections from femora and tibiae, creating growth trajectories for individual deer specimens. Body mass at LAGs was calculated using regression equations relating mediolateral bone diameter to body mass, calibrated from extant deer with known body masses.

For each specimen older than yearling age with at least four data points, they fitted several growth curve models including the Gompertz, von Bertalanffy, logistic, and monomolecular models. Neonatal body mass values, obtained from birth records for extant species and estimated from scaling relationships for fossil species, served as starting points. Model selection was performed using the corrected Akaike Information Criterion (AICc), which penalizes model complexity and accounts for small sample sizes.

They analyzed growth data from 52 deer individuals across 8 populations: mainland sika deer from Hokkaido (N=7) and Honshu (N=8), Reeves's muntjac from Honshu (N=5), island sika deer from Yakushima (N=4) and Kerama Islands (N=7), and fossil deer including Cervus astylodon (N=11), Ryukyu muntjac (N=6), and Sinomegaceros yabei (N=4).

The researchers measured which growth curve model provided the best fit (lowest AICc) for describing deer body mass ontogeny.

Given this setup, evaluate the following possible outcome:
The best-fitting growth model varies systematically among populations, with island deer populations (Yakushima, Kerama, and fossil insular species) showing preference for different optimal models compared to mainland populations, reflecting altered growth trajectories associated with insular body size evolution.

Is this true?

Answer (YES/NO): NO